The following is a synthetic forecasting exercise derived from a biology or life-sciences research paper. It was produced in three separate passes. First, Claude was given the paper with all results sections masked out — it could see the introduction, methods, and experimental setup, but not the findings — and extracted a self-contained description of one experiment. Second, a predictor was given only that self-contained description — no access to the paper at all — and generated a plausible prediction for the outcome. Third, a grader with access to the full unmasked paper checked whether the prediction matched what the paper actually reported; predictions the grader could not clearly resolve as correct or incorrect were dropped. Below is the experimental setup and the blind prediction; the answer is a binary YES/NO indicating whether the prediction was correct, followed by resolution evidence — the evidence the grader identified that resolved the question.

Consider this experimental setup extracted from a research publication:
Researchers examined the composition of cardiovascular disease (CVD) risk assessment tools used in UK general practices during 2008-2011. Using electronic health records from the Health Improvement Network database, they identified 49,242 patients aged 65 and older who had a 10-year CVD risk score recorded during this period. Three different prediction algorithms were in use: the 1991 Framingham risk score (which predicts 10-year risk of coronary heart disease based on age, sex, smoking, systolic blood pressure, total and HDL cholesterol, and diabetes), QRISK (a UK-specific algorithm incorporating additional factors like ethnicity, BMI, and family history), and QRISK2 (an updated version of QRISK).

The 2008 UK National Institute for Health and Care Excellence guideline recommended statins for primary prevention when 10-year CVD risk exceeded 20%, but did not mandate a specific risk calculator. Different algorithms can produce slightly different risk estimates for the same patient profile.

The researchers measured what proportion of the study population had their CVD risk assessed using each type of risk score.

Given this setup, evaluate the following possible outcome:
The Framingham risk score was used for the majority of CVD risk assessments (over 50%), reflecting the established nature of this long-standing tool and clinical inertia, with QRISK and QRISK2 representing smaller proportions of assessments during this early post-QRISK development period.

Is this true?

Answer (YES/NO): YES